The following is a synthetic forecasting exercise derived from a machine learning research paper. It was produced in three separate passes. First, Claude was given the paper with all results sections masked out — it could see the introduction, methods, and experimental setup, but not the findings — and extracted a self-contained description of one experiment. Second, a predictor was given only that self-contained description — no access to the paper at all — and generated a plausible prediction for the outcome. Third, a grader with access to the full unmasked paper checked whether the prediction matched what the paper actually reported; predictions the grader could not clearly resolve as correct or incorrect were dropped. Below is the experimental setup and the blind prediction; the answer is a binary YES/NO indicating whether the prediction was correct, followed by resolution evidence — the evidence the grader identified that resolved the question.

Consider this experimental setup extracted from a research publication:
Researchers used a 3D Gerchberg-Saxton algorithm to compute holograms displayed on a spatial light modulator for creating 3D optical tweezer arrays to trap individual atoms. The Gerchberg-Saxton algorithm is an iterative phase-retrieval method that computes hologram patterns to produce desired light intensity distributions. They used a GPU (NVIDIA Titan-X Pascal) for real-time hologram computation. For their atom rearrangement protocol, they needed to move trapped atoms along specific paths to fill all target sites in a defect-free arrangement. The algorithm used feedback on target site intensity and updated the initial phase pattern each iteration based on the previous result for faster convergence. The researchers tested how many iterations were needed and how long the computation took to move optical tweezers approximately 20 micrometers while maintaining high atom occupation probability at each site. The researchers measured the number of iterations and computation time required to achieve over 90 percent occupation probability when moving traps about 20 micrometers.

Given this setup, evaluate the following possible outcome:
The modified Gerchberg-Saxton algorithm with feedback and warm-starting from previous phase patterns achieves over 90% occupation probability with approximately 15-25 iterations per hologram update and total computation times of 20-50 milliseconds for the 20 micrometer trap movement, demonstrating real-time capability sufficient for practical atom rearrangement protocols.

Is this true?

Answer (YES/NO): NO